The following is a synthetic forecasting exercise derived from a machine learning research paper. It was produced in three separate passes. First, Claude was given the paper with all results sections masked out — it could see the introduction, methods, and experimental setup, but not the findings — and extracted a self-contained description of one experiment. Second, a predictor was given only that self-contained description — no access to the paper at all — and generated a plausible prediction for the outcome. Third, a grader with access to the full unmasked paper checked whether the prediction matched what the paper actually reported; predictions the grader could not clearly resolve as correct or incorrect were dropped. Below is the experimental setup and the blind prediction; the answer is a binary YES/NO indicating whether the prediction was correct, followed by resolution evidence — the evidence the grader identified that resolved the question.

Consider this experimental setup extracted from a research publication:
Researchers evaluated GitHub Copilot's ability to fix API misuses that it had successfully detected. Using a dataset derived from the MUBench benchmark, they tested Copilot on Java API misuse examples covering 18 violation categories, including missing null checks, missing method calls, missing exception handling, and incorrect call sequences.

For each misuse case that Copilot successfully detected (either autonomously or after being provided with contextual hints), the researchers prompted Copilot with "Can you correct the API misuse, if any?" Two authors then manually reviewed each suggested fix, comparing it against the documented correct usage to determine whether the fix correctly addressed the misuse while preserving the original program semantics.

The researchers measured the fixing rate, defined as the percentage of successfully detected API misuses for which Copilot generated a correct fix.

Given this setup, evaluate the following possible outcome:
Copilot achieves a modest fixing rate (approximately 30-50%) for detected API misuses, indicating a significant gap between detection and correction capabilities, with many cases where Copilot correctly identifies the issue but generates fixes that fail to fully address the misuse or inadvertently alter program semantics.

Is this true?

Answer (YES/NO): NO